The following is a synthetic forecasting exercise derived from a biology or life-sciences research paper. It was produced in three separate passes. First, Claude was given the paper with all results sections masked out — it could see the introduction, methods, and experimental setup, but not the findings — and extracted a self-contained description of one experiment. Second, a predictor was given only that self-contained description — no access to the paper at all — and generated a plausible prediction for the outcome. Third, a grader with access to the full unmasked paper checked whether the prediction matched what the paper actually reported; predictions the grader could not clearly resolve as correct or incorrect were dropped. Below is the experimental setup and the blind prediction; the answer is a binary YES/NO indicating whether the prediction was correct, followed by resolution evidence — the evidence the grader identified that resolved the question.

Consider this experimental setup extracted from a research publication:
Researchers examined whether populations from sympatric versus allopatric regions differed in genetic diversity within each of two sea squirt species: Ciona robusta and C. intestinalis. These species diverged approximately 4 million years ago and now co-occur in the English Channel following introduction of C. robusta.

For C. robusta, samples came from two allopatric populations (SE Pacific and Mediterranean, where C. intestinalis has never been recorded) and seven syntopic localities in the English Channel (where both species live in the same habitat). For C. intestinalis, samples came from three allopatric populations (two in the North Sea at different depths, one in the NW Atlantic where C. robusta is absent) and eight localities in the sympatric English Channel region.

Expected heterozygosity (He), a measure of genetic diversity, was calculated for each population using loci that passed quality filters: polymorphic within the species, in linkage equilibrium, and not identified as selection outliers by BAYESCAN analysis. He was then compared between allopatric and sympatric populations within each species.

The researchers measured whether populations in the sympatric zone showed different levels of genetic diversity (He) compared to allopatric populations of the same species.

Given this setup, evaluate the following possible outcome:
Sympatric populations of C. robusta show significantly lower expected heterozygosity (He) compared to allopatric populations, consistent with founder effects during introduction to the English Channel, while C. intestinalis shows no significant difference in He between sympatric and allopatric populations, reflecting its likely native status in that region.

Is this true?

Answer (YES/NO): NO